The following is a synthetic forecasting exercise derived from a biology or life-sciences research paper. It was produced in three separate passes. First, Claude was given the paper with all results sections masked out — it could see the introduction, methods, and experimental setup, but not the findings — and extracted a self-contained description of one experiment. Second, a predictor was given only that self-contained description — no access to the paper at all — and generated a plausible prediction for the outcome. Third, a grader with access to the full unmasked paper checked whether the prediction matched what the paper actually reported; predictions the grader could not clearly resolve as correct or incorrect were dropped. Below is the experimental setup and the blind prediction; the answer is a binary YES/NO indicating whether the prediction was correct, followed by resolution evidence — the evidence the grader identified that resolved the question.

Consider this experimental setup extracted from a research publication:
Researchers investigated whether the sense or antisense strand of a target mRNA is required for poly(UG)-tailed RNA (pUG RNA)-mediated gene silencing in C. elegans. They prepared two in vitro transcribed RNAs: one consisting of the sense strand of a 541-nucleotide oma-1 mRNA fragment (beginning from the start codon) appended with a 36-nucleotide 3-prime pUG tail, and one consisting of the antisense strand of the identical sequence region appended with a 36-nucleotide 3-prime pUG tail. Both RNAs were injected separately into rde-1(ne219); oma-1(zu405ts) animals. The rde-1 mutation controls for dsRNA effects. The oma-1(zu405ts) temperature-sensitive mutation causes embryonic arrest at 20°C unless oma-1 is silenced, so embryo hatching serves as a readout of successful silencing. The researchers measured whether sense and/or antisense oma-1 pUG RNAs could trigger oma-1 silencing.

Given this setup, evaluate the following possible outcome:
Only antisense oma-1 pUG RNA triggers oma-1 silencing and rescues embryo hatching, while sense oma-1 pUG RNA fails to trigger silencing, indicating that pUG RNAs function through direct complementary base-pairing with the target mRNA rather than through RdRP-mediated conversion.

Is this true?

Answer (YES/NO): NO